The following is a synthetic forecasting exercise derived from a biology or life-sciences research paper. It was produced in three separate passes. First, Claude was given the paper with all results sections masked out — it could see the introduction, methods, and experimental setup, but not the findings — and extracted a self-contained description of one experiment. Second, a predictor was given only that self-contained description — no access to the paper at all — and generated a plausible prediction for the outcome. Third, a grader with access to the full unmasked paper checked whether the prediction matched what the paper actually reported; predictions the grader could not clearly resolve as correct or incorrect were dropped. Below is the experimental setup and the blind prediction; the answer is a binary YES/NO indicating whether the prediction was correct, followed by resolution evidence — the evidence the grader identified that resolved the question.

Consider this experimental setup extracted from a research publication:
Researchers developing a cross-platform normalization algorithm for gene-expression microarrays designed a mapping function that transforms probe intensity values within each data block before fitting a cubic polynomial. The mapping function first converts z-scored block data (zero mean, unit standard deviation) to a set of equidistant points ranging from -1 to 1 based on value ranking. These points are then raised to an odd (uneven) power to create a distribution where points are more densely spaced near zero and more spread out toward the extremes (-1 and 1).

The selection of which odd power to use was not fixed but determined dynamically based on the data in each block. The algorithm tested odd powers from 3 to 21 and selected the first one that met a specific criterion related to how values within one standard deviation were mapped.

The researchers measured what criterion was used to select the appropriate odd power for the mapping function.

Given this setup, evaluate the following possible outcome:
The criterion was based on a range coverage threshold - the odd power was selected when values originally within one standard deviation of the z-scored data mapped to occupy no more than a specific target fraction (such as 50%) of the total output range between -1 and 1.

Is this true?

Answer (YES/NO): NO